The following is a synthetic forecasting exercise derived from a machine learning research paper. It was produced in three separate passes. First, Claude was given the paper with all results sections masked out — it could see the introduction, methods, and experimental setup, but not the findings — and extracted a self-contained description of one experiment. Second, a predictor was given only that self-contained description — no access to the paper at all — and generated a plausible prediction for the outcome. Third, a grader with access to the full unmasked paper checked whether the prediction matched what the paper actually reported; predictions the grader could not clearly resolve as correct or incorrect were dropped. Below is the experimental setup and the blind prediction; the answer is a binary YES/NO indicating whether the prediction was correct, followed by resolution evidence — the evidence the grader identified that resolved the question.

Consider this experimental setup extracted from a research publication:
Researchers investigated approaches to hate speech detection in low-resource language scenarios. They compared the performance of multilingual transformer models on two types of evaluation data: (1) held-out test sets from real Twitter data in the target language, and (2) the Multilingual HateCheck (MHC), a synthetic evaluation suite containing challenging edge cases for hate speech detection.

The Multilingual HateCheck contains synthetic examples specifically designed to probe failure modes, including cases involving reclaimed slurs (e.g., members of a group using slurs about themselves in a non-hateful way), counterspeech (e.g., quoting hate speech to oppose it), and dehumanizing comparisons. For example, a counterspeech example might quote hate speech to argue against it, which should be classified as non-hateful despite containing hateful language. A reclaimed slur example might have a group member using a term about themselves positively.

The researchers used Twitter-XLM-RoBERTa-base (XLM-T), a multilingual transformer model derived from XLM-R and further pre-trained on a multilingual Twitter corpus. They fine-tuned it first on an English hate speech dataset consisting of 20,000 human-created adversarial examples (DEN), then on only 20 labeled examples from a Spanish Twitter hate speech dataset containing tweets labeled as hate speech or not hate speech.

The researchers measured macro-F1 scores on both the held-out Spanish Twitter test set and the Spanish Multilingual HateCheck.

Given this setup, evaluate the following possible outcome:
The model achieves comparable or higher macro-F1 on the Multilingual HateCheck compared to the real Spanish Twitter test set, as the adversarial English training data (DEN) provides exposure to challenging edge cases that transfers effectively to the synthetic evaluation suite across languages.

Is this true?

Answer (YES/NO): YES